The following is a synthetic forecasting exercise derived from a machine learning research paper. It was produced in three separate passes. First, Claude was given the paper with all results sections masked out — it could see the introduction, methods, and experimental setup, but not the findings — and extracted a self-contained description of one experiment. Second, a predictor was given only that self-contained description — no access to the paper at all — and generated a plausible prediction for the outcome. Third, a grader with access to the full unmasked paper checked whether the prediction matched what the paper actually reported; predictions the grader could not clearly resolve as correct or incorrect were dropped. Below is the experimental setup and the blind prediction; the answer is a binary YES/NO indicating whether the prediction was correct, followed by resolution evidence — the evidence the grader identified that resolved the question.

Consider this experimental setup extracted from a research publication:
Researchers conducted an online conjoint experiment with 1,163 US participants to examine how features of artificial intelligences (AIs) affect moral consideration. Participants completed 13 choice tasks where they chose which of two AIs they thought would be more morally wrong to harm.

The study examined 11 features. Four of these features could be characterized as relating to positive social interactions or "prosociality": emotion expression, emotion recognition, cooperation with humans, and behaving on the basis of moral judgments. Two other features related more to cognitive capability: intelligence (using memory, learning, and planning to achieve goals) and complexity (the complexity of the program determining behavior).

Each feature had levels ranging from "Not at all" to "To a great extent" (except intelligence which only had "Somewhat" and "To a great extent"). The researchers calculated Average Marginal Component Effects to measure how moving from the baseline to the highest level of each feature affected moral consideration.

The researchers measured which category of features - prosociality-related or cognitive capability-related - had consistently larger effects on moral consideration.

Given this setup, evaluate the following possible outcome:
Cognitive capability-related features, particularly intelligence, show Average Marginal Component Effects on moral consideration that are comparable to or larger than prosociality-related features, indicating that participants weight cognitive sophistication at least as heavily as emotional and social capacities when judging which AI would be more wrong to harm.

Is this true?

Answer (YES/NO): NO